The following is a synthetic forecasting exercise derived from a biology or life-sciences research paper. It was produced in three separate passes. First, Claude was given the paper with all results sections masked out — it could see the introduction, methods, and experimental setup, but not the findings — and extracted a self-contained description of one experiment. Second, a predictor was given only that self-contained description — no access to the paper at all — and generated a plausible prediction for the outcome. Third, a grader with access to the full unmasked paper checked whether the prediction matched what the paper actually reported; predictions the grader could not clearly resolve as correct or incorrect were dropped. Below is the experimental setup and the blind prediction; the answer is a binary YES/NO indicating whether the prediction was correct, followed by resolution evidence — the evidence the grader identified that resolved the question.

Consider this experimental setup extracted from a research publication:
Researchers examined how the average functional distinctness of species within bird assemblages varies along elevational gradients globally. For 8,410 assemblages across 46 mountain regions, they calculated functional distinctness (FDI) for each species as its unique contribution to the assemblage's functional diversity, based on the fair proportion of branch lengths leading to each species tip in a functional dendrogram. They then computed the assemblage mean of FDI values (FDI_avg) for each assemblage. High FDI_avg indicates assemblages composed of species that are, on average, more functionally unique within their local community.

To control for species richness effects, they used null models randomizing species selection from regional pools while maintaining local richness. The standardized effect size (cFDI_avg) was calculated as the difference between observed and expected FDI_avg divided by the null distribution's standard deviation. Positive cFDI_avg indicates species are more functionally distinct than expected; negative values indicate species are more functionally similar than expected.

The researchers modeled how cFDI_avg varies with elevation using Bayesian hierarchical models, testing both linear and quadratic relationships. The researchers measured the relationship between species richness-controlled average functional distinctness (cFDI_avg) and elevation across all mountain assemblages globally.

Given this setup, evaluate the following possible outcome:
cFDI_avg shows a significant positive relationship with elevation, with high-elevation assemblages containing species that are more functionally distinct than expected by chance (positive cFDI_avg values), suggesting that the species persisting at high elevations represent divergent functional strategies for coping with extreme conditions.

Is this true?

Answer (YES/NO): NO